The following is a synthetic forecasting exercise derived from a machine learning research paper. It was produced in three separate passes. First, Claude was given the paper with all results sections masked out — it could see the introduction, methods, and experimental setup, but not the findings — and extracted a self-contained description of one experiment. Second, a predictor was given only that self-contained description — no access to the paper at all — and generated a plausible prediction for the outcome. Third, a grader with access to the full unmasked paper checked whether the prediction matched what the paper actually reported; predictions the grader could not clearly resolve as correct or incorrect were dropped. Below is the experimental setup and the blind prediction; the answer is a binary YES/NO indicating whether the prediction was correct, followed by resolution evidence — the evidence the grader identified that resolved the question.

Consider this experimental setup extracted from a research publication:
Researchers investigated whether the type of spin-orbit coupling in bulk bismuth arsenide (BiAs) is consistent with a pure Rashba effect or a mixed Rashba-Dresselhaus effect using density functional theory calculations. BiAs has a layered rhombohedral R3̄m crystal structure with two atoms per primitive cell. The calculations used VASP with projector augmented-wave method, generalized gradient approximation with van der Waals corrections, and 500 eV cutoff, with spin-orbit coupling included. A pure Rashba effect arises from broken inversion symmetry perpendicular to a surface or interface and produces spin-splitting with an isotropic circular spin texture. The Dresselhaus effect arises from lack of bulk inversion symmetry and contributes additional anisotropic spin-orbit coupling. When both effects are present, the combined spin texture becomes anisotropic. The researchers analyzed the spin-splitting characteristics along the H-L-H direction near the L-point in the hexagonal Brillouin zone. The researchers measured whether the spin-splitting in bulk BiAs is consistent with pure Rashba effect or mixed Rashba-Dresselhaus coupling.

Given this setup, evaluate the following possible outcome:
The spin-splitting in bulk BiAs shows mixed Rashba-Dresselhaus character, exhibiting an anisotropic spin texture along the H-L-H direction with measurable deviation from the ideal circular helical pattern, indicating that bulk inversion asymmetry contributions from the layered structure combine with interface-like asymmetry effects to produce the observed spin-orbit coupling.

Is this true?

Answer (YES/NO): YES